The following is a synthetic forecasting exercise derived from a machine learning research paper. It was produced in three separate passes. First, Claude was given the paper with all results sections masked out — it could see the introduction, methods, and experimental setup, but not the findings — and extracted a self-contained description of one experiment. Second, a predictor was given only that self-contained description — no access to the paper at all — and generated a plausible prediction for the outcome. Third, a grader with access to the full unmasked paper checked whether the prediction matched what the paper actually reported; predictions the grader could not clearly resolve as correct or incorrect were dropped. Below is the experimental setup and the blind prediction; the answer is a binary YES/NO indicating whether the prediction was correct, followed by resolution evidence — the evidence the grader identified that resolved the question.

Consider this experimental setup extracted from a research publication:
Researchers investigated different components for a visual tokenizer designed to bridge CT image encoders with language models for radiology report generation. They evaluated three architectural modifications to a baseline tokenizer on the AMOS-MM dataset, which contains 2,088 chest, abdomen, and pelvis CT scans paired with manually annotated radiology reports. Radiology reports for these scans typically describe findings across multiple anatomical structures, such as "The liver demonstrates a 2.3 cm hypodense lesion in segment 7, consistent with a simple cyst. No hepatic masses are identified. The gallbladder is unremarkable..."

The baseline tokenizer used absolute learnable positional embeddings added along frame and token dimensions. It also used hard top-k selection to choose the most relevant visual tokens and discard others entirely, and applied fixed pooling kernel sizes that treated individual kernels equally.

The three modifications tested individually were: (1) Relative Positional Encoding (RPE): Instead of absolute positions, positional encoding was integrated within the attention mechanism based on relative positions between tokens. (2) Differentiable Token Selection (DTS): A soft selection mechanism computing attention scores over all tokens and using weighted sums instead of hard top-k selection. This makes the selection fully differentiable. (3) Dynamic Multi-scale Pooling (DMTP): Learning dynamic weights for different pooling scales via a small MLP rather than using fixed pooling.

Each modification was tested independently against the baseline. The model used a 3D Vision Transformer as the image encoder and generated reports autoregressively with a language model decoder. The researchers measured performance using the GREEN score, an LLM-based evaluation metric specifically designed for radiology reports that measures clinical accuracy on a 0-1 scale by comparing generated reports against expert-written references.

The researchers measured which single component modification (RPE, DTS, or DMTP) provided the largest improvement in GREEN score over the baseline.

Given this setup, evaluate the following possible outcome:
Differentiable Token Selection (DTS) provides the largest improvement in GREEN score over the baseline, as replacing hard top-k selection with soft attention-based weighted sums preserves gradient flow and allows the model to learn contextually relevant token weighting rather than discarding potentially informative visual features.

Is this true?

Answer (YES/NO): YES